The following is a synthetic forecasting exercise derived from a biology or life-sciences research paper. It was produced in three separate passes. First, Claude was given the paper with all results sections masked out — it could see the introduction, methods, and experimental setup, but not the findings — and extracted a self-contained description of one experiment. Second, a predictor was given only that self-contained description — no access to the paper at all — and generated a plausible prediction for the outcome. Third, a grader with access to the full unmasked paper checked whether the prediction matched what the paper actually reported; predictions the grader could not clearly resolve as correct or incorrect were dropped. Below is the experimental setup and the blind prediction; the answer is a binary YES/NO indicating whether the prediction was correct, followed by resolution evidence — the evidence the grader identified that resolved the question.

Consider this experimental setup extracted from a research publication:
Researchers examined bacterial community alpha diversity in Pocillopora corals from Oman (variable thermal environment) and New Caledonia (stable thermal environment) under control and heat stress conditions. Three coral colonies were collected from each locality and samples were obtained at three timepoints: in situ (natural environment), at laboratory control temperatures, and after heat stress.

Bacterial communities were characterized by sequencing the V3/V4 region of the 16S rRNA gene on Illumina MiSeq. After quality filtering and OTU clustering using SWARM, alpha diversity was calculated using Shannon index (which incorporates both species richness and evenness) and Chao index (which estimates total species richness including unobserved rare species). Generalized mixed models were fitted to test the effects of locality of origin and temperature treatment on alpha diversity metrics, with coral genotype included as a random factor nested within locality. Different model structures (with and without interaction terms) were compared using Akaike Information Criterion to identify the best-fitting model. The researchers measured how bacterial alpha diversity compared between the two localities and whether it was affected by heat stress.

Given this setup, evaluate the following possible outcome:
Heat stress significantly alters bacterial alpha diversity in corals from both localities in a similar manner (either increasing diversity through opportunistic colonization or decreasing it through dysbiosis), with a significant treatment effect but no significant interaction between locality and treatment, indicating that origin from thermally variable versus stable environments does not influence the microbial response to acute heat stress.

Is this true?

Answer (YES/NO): NO